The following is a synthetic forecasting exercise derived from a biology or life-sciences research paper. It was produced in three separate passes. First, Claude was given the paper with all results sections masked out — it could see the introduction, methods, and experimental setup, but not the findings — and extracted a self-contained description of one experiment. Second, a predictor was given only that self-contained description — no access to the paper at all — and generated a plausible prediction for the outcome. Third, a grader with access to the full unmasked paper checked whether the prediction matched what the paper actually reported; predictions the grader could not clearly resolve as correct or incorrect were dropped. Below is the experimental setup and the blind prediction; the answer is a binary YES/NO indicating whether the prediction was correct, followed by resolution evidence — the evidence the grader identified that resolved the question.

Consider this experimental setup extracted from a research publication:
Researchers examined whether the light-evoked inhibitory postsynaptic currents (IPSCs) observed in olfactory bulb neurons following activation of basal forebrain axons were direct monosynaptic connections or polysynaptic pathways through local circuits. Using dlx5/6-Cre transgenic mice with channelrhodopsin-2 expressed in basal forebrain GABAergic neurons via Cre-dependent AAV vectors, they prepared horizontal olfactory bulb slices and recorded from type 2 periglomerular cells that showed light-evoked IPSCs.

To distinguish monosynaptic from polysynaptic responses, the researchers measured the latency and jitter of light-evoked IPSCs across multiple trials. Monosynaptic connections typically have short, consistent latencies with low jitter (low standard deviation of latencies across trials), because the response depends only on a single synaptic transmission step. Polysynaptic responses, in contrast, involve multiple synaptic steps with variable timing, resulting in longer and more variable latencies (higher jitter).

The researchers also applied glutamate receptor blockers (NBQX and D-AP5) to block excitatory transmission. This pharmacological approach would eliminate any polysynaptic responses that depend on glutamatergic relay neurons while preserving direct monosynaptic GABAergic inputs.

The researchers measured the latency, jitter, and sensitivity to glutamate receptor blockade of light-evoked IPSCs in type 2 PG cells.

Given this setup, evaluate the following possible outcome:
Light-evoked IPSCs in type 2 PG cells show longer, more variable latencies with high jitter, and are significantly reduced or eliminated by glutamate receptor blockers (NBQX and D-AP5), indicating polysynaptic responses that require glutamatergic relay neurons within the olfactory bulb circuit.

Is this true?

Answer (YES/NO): NO